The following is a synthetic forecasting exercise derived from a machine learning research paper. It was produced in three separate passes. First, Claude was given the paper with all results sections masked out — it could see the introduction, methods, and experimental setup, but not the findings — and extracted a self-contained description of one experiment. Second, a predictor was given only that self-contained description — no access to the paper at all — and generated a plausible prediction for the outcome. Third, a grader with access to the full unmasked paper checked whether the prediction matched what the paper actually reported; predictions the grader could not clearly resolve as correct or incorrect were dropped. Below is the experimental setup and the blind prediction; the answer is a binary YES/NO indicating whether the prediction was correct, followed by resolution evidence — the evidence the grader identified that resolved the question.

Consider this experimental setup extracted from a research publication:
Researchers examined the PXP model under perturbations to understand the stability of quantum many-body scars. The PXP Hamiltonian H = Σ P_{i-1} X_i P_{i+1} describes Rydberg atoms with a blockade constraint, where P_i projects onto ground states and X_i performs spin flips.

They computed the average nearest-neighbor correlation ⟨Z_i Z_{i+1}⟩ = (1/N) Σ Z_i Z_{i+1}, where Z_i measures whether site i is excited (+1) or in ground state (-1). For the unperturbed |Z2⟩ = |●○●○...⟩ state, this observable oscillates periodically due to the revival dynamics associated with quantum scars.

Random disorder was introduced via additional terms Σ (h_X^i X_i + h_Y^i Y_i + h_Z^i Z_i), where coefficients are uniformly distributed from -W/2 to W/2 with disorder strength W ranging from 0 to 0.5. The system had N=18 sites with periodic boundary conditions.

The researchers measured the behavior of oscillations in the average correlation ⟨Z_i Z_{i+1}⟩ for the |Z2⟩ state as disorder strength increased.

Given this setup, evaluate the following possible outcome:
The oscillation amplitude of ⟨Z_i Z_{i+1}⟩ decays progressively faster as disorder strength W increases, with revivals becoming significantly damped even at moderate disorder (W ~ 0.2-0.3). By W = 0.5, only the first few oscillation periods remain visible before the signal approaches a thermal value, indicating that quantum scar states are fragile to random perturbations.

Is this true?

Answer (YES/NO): NO